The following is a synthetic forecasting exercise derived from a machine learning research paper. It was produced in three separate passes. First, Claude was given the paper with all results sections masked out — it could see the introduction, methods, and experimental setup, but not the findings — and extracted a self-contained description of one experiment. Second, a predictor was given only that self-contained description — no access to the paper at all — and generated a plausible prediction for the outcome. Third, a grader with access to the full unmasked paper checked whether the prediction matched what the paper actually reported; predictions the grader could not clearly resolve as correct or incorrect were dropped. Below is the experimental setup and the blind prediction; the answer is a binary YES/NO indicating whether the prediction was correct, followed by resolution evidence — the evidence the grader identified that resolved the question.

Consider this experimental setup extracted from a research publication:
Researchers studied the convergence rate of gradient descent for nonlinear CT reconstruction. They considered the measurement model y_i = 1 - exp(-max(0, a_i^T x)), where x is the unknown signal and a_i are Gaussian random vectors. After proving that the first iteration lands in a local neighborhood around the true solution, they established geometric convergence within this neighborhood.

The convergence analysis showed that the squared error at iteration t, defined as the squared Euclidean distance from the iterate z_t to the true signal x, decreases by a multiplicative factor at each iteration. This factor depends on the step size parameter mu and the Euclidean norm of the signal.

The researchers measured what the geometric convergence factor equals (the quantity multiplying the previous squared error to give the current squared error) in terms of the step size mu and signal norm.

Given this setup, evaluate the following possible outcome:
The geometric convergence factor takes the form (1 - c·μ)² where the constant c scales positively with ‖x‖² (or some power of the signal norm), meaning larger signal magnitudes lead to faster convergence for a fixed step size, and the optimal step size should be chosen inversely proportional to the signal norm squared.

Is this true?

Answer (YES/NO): NO